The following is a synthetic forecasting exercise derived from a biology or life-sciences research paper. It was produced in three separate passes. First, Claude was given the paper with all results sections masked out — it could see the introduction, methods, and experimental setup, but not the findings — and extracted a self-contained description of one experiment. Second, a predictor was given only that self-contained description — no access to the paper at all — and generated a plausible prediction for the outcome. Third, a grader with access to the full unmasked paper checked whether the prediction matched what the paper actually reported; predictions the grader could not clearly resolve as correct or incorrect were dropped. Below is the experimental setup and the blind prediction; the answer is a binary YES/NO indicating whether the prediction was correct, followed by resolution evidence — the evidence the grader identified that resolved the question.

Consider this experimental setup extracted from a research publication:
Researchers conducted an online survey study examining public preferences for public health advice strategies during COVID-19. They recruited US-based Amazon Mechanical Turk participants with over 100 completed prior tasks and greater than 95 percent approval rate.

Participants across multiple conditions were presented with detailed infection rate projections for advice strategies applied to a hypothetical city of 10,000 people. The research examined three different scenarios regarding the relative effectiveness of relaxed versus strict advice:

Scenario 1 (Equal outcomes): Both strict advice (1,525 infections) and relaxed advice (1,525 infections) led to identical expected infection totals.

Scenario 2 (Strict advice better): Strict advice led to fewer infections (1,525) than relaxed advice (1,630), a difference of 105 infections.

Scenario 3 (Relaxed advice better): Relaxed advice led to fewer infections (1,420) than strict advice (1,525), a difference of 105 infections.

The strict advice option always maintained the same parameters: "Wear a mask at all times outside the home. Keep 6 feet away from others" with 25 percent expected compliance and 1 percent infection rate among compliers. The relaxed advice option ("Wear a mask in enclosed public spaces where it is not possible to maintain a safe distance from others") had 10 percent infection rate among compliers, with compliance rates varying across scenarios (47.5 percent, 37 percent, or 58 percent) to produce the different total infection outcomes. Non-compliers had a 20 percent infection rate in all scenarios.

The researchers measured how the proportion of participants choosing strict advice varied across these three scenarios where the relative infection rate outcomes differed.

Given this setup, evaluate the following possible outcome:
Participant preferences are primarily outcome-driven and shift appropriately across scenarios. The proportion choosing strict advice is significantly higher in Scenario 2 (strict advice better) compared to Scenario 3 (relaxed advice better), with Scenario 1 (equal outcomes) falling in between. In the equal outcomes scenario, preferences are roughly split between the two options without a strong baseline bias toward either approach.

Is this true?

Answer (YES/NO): NO